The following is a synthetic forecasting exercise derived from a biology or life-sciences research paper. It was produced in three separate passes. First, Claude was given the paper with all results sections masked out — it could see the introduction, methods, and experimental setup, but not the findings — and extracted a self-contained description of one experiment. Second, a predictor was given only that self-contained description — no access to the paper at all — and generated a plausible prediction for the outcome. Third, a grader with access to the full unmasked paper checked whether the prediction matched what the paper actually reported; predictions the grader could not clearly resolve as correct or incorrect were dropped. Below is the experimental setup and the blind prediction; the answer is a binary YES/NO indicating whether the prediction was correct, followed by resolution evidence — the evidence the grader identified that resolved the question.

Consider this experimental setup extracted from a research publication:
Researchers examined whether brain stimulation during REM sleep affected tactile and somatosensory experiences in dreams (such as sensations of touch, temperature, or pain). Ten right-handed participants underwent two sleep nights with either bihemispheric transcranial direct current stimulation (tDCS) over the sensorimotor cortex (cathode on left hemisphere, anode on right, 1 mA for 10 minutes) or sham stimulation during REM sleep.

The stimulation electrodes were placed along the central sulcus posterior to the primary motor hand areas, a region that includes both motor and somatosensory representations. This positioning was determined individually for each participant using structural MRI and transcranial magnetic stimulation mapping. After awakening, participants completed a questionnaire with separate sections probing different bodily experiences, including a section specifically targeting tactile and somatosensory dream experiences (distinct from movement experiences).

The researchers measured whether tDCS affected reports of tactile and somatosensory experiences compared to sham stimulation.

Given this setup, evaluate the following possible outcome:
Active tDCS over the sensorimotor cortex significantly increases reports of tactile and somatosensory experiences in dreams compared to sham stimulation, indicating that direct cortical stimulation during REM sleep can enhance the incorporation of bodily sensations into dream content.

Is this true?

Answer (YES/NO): NO